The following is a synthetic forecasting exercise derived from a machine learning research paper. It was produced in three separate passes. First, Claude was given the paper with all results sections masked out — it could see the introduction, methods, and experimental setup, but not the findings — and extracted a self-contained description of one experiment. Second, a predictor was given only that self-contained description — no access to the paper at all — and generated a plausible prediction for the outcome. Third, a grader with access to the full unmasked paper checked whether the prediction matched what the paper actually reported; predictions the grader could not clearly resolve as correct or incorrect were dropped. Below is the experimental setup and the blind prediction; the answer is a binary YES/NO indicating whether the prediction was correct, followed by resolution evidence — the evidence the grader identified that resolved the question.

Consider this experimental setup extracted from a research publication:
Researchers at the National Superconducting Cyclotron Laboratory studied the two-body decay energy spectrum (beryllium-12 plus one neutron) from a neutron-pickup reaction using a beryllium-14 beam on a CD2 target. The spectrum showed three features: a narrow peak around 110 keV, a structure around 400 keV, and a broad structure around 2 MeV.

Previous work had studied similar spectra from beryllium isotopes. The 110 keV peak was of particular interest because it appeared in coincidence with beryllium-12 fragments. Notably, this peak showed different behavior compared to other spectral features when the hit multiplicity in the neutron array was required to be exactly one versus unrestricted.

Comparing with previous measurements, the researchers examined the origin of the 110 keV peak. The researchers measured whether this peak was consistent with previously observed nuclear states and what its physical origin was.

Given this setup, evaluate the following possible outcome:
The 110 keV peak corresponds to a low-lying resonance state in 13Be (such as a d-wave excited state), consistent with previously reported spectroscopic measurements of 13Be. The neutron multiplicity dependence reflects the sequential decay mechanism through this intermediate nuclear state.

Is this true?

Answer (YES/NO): NO